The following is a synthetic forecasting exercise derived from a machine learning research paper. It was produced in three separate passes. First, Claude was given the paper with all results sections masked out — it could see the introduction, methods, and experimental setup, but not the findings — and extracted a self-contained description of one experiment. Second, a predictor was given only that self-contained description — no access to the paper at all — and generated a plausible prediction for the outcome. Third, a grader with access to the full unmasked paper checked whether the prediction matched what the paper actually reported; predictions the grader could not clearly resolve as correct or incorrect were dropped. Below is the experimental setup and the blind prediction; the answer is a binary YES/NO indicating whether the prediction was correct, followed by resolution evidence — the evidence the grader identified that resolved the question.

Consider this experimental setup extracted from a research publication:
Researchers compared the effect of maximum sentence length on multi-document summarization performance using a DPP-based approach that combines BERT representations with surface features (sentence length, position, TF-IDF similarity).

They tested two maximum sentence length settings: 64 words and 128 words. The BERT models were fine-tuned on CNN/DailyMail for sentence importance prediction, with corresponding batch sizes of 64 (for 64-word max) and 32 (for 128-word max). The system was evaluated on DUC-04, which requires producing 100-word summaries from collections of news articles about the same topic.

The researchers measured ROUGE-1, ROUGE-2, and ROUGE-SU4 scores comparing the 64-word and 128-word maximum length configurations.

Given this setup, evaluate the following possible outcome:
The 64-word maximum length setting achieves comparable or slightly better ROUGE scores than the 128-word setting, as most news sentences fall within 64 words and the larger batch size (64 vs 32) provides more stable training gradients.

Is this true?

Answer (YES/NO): NO